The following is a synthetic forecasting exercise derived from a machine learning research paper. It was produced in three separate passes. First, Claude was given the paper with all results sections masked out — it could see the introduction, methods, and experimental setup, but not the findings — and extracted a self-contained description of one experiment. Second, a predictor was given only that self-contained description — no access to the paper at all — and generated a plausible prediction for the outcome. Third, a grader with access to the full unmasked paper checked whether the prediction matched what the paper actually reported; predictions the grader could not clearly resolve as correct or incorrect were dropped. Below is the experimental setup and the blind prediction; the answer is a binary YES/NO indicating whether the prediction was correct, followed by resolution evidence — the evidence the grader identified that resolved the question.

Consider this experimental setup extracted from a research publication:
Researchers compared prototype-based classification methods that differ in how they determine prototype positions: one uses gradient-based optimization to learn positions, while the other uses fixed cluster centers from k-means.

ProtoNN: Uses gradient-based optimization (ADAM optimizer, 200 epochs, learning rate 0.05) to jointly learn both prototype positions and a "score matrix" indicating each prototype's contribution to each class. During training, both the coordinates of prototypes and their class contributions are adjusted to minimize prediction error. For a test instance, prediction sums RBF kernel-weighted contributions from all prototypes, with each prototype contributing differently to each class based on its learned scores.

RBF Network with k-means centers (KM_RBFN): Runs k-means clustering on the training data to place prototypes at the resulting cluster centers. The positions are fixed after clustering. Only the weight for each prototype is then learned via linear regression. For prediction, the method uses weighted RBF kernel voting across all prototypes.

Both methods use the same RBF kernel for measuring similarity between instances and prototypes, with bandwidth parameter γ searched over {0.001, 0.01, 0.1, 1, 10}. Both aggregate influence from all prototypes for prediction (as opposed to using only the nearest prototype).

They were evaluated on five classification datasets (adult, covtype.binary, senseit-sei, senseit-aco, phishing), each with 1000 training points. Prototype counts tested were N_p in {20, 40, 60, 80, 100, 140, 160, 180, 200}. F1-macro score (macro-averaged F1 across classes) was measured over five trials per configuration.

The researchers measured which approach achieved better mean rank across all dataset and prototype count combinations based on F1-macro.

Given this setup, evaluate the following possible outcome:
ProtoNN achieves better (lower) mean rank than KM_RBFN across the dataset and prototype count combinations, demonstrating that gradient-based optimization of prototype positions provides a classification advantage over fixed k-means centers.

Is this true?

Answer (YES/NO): YES